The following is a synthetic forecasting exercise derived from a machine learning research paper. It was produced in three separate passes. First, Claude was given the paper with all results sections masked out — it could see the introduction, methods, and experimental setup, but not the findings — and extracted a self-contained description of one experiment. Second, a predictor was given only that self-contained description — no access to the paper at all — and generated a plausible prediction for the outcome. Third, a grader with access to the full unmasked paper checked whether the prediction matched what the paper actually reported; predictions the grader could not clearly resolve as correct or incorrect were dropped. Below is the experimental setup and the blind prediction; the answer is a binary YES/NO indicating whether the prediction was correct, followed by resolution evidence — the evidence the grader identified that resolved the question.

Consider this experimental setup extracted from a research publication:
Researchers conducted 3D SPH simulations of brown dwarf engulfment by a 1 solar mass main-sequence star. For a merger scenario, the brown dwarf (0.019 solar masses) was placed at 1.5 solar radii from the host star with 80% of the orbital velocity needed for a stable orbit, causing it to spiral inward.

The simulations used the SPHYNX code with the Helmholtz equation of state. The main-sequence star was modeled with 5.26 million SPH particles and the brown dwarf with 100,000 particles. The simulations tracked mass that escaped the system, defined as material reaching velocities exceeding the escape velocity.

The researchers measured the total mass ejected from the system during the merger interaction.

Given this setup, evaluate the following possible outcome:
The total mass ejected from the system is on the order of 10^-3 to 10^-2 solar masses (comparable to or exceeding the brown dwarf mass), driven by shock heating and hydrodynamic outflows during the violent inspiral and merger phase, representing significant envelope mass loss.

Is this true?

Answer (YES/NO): NO